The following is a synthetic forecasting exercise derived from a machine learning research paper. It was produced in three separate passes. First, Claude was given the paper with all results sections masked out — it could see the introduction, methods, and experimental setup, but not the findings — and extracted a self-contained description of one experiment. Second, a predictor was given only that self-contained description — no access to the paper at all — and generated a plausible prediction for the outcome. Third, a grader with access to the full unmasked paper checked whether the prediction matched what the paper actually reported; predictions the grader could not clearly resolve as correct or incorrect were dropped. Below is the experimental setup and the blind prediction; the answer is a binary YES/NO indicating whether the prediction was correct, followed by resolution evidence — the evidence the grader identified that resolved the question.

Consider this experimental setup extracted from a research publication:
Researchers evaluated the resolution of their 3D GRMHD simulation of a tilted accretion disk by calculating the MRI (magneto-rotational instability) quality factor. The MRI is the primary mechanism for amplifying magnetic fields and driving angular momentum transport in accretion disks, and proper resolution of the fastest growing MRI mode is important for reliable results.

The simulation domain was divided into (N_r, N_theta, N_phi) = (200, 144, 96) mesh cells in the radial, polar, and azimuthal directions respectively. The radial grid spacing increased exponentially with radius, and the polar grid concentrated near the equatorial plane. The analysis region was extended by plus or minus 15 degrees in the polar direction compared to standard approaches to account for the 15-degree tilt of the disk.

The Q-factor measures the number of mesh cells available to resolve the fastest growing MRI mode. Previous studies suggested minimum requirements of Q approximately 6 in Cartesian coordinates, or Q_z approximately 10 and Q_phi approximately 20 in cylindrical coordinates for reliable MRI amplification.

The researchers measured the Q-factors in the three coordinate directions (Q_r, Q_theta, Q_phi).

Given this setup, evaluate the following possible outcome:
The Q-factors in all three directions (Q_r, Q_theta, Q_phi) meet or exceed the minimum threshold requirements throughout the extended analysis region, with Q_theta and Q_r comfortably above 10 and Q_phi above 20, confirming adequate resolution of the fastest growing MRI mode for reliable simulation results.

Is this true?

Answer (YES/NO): NO